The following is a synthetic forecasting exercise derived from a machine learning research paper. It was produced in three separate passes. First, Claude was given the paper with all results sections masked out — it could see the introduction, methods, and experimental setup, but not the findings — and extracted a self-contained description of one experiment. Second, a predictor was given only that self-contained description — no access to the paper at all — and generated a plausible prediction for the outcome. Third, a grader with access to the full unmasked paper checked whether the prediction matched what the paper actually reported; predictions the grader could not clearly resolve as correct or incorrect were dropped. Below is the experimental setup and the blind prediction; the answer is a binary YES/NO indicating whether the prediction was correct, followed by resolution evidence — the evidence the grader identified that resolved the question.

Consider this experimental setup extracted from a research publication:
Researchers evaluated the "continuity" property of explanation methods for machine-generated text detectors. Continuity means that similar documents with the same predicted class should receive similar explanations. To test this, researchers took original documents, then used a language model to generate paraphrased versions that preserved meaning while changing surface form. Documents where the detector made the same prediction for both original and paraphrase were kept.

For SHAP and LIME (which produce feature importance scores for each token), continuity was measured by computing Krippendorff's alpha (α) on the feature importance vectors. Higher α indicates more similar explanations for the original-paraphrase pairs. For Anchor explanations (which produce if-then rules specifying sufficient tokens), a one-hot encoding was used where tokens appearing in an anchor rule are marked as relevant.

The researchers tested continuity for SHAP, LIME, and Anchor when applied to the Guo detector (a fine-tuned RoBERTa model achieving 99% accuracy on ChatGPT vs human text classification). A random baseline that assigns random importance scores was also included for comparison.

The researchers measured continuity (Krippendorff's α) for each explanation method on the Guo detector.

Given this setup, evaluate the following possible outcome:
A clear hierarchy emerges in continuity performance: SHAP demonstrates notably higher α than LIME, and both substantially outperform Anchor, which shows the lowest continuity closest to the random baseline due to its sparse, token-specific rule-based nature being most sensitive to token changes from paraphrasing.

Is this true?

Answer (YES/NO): NO